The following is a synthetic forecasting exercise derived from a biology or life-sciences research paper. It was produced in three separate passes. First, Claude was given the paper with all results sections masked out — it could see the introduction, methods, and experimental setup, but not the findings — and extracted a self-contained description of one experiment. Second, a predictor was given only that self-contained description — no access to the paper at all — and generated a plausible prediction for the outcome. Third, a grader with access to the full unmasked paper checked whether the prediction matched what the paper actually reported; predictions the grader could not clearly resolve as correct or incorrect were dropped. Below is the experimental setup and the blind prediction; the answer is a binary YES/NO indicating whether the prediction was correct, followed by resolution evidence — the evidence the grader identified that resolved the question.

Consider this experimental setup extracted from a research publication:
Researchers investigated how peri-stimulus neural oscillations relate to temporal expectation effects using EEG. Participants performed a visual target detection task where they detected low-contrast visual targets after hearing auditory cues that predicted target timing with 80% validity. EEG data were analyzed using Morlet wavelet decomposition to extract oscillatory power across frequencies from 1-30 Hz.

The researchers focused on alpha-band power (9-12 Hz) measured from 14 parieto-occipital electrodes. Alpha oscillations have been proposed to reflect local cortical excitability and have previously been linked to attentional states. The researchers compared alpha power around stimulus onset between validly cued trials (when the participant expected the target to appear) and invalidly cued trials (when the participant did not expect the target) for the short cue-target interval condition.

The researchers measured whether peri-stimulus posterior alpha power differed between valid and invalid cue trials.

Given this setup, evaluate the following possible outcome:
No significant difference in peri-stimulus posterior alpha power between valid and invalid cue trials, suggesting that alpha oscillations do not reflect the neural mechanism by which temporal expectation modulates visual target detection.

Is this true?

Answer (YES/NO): NO